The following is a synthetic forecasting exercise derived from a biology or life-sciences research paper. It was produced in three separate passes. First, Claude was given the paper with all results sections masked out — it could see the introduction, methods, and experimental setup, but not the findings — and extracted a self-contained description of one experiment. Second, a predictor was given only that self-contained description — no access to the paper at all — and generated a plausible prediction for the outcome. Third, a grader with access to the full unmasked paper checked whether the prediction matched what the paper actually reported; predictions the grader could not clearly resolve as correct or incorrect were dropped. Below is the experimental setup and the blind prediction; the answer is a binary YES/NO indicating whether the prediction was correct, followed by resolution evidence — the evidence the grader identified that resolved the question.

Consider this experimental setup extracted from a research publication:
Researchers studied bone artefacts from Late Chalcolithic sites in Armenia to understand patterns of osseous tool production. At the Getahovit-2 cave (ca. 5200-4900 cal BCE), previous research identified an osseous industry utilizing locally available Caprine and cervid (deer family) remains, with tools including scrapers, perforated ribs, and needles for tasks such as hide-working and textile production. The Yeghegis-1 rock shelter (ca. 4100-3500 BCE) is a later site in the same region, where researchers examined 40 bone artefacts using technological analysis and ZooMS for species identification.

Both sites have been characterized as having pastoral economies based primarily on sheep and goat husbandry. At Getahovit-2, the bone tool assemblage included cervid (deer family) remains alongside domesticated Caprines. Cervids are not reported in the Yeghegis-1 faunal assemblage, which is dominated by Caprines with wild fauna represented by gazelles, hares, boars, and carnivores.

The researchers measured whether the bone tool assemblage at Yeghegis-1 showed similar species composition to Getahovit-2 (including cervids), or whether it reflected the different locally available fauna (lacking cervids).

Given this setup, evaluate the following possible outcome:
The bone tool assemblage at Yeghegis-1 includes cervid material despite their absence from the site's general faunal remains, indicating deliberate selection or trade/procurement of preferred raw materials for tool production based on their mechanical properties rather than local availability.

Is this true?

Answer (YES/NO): NO